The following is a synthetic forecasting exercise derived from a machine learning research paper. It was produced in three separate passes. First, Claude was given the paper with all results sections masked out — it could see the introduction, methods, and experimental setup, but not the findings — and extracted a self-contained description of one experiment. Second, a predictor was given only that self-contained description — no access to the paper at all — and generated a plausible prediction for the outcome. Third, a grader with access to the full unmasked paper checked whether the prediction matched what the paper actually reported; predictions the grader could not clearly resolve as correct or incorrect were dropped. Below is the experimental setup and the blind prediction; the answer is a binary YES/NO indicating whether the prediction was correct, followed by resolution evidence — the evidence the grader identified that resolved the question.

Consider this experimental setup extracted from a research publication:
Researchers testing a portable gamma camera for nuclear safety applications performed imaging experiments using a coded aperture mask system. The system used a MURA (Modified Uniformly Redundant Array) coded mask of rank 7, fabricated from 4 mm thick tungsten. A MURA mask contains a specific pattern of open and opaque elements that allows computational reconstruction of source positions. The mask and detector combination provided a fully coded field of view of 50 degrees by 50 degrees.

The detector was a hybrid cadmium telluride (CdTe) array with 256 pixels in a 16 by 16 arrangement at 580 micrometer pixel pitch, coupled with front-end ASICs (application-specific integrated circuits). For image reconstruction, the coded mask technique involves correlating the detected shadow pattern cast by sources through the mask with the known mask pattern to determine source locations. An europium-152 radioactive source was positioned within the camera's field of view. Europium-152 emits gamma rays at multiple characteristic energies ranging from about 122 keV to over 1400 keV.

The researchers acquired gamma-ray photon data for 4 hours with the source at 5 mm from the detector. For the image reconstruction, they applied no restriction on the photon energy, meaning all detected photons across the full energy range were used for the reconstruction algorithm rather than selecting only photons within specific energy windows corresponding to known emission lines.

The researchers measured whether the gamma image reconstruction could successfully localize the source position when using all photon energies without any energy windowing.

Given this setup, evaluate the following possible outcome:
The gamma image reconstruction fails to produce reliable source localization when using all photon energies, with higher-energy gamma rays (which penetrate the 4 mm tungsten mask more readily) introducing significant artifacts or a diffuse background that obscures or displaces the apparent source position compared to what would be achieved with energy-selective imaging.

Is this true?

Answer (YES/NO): NO